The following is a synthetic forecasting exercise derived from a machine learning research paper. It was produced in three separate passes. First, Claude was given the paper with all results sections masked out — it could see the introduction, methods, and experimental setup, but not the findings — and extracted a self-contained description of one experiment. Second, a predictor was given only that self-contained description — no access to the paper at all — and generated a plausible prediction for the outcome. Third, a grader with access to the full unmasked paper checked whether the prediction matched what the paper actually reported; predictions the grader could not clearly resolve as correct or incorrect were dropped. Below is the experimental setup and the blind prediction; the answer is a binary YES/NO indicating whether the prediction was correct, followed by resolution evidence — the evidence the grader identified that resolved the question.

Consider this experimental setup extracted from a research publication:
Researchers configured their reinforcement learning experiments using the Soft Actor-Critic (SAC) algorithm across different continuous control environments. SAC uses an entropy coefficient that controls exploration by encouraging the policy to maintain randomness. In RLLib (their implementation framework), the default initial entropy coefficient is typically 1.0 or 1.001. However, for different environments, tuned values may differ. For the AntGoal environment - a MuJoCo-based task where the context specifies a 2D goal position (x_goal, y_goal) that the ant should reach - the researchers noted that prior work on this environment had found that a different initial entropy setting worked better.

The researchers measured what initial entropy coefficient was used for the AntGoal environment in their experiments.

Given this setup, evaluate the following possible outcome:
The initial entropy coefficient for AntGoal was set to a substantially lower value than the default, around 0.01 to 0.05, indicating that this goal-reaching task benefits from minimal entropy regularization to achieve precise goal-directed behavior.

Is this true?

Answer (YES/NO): YES